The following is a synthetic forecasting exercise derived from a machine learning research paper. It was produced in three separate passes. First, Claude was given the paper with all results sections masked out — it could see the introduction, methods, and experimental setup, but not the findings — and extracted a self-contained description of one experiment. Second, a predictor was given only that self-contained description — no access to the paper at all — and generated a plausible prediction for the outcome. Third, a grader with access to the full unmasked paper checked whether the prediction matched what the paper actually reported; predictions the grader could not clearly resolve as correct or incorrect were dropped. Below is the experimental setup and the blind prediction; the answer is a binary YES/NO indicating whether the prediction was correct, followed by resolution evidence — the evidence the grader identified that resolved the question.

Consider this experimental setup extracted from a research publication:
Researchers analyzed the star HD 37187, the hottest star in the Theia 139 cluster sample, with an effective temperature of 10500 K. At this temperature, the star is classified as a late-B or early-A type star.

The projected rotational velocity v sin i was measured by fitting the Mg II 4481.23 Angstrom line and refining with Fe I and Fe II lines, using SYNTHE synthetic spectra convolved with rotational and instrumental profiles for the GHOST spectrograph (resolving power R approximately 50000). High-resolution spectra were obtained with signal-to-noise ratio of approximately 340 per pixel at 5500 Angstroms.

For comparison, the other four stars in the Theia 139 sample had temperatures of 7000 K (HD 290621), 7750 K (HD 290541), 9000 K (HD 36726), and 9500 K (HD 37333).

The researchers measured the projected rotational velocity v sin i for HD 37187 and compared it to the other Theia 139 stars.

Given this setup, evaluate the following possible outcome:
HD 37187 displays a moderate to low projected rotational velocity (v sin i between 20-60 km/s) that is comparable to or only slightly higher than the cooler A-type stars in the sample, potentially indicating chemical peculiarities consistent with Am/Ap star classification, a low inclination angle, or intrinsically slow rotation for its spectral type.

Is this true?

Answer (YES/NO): NO